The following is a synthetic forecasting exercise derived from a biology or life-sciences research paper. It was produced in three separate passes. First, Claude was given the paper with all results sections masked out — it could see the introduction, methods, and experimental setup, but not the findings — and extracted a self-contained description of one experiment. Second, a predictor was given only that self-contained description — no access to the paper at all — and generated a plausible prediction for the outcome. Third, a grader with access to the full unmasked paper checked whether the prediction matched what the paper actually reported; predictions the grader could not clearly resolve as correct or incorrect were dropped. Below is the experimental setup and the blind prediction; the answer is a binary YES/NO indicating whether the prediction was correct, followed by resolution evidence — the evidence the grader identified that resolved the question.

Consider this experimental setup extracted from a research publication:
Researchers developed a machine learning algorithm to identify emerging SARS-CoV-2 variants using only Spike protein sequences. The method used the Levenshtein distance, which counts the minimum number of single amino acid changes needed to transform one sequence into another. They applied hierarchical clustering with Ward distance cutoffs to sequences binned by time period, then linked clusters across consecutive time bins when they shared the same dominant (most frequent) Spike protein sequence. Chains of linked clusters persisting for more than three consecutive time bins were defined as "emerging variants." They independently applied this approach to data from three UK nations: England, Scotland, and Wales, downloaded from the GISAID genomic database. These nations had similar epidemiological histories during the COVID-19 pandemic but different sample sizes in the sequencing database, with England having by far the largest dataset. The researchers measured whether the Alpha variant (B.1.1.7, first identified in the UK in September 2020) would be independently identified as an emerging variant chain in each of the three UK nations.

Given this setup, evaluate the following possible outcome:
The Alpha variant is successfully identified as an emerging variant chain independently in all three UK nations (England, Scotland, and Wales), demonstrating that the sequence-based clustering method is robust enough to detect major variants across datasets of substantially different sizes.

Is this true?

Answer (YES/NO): YES